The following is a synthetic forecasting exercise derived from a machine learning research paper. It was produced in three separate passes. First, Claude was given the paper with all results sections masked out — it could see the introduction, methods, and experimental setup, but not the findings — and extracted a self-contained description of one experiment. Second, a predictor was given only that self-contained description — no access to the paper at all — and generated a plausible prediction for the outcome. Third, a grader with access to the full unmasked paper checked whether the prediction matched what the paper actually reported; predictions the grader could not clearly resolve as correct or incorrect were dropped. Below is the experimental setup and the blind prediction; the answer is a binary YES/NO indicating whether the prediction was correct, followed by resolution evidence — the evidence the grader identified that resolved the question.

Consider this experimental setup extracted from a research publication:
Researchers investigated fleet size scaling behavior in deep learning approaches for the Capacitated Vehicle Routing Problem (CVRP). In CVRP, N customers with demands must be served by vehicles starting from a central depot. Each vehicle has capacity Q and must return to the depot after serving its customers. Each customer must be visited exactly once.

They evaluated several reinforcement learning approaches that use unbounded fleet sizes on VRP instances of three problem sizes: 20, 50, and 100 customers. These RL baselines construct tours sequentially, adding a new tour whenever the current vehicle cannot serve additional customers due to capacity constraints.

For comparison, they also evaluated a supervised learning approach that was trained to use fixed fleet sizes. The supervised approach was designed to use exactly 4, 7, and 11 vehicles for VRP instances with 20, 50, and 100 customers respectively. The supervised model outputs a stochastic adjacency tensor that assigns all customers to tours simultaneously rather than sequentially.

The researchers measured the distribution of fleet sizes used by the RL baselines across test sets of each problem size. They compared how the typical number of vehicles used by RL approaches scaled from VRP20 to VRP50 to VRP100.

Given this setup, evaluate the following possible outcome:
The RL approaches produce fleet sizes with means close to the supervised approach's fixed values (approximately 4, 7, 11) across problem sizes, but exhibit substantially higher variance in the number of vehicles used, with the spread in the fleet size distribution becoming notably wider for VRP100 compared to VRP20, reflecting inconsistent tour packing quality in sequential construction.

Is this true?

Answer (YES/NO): NO